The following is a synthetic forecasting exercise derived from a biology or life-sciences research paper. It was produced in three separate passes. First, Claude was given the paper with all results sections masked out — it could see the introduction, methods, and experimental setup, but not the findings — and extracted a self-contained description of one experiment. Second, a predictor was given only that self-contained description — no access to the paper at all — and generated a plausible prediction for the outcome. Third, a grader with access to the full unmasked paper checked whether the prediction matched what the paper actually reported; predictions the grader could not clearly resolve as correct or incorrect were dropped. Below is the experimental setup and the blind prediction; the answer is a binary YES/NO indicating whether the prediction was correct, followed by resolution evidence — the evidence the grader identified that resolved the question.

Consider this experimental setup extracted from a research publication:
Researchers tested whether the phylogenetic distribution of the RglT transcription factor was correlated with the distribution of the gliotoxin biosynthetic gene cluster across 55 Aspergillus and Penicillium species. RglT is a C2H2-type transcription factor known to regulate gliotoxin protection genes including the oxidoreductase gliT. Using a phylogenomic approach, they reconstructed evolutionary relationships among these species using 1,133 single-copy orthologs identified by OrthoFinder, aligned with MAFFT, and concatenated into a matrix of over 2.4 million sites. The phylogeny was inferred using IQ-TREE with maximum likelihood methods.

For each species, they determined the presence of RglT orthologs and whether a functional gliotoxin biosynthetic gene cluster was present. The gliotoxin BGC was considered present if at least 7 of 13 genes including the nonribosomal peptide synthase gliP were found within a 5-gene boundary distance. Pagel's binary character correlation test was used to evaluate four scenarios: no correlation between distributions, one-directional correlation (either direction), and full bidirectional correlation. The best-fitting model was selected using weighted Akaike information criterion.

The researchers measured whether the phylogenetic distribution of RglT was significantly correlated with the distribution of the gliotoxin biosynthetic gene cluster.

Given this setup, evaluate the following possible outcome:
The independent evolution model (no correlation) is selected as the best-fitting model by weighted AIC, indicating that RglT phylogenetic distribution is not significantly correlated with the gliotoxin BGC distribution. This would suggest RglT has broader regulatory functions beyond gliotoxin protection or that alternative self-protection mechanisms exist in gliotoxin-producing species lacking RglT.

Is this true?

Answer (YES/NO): NO